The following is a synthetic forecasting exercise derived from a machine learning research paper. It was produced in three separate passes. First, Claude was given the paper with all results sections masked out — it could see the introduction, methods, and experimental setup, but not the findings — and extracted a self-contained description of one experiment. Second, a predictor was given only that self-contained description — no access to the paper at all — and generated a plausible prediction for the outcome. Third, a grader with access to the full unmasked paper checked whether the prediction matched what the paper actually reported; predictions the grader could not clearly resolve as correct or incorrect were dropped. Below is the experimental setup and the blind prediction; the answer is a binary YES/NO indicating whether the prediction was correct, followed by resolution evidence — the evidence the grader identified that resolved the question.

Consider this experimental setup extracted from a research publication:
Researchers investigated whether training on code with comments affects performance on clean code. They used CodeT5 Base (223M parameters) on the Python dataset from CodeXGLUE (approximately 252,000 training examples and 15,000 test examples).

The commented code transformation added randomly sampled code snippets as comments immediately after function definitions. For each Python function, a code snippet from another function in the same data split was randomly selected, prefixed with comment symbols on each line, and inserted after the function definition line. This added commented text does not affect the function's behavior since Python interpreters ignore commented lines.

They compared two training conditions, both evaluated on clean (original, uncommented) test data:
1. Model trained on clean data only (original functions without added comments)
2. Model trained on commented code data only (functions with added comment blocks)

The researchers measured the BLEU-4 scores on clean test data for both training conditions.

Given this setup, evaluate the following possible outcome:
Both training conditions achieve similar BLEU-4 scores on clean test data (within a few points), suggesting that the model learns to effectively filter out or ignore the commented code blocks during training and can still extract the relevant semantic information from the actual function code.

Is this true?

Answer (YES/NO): YES